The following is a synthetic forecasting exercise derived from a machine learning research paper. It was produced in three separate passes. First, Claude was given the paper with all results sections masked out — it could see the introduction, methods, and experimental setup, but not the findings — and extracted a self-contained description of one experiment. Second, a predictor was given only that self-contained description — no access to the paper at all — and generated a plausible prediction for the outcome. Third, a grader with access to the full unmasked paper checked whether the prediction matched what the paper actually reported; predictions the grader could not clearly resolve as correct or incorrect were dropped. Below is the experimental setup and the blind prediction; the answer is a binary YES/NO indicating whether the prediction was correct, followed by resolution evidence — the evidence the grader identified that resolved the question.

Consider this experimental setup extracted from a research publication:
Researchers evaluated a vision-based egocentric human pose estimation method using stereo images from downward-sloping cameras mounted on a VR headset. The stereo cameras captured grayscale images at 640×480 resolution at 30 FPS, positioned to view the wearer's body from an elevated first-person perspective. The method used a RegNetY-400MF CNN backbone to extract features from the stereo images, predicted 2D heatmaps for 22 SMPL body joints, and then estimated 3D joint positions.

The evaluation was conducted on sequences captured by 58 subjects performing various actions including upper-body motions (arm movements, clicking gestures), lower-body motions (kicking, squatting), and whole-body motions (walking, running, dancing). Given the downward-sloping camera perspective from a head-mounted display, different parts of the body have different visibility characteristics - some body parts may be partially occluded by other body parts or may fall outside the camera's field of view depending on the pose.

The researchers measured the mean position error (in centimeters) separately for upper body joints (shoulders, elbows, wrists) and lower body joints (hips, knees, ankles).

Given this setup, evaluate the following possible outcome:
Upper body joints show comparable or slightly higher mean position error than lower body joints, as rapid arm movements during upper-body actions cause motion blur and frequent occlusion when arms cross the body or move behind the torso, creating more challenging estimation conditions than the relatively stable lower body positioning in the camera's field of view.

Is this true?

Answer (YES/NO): NO